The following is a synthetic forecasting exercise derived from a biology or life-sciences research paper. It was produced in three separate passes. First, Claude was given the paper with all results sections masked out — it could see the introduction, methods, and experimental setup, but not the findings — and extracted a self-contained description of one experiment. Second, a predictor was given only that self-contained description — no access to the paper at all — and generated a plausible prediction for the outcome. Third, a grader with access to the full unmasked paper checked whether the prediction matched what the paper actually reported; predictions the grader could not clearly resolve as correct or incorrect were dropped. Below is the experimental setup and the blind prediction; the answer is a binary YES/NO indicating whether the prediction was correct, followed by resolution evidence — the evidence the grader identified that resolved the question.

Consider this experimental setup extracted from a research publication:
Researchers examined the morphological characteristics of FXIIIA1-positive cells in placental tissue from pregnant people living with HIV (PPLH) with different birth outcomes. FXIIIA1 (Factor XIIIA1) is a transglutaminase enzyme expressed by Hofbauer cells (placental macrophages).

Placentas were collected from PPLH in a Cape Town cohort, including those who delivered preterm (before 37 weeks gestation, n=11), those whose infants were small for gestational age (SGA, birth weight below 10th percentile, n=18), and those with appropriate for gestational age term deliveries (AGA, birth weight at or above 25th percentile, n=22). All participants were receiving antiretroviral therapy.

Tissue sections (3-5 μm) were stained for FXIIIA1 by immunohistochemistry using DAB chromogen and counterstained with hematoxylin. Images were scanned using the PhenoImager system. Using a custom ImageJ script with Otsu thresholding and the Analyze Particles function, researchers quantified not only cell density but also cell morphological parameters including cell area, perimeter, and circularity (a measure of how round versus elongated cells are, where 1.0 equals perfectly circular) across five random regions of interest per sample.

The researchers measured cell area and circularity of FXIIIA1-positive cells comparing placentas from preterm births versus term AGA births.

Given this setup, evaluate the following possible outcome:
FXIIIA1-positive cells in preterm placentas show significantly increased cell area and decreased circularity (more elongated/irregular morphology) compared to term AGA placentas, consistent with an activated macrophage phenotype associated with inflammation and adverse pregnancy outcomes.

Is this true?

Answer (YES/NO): NO